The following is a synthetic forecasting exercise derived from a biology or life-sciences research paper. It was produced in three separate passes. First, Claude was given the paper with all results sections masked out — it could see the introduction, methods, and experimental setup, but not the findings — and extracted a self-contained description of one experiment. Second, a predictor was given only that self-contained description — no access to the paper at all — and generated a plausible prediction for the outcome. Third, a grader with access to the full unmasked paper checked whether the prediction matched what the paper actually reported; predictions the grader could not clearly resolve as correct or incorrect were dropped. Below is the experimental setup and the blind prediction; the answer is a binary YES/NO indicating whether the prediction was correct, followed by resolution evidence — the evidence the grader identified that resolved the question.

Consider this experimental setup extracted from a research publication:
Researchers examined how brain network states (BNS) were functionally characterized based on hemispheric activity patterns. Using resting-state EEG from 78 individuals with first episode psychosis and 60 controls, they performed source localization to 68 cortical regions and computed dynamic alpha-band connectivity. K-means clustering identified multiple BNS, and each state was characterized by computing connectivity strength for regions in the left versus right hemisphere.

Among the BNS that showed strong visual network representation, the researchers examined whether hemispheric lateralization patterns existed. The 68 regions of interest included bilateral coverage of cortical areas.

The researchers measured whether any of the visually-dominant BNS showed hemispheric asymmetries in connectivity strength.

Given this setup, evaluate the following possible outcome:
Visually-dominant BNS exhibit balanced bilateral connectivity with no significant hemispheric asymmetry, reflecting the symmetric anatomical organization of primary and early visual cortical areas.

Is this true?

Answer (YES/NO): NO